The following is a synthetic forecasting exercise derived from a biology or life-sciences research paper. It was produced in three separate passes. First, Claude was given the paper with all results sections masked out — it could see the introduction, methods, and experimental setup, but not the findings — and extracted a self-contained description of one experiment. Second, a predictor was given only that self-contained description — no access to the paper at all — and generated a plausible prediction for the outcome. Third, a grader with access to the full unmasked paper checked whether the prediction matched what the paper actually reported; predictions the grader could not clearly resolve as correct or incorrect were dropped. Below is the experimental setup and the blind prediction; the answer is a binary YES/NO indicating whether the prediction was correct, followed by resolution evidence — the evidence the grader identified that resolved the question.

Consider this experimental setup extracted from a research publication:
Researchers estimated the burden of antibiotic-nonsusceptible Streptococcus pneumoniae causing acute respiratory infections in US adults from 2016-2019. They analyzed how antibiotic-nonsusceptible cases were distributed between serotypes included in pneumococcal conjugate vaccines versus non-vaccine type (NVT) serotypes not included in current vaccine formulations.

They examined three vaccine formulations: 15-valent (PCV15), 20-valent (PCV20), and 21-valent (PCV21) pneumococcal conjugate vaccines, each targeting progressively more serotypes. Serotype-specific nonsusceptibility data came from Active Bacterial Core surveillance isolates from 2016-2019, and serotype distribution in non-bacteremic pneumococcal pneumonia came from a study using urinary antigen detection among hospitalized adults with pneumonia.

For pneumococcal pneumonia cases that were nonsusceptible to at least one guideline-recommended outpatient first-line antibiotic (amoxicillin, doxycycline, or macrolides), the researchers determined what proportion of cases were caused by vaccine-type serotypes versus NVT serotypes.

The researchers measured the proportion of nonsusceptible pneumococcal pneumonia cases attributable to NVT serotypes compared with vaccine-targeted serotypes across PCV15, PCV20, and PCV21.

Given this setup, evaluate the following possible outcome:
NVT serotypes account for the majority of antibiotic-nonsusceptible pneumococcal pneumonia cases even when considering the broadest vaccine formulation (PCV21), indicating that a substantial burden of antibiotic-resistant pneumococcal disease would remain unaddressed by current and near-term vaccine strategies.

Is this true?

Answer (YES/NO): NO